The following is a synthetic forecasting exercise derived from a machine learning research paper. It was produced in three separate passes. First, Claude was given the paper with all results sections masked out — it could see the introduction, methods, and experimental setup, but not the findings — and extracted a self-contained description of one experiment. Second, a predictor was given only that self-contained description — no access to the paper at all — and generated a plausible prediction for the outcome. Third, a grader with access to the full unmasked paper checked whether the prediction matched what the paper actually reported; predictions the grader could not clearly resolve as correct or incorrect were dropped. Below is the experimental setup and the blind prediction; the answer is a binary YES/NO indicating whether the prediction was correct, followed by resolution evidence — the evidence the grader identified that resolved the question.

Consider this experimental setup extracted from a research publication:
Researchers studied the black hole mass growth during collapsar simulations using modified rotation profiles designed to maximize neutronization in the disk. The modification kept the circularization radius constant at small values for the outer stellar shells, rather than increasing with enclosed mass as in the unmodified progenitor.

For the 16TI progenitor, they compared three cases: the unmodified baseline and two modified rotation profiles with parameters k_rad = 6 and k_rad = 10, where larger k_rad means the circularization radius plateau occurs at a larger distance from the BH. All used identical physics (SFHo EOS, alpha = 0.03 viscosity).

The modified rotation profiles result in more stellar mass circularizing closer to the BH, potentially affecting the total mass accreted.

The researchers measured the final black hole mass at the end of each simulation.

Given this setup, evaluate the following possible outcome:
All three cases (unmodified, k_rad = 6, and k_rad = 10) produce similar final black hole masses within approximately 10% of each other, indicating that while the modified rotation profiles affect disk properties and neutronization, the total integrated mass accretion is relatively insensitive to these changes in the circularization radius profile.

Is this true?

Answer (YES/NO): NO